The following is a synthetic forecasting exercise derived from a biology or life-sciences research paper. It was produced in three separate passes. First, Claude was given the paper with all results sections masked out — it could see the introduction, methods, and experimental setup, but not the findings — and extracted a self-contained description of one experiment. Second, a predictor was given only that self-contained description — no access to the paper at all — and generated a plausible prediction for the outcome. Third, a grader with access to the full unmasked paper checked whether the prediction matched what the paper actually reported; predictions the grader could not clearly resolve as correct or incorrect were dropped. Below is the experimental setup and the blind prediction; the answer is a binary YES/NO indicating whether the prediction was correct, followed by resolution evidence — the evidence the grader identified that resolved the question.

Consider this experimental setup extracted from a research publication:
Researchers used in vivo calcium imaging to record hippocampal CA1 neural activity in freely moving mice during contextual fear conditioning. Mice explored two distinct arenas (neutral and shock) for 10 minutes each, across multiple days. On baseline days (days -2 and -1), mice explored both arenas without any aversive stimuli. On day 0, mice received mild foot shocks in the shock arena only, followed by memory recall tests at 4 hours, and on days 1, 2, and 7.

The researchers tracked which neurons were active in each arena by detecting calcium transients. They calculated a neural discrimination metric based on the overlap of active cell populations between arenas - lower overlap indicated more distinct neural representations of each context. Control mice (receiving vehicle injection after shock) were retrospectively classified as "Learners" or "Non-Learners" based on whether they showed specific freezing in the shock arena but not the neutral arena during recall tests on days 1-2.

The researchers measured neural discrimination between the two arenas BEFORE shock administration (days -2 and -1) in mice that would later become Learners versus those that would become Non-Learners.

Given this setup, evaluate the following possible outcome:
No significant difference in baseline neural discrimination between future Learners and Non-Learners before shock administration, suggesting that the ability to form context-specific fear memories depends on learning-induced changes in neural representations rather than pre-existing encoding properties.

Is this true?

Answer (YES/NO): NO